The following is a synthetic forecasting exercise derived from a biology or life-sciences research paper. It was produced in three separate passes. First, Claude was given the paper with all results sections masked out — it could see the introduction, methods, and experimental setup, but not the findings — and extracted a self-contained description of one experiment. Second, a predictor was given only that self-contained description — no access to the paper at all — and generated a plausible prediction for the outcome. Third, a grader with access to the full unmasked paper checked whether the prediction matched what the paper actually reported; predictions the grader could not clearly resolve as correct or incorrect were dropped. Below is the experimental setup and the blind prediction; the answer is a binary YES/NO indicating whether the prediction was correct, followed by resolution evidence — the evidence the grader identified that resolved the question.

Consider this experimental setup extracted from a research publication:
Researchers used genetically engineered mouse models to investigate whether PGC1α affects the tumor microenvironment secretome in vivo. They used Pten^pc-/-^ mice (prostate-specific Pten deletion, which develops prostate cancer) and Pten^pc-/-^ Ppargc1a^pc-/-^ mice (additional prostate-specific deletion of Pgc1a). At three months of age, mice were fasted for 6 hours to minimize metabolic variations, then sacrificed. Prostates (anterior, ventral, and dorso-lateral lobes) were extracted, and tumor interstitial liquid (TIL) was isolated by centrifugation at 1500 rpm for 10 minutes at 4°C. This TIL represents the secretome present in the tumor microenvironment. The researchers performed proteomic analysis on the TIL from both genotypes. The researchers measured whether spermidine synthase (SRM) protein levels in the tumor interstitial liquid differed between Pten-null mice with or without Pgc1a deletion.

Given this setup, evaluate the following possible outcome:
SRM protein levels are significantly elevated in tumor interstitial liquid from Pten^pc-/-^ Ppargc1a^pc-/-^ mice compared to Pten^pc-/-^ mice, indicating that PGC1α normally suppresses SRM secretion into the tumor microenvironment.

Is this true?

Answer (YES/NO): YES